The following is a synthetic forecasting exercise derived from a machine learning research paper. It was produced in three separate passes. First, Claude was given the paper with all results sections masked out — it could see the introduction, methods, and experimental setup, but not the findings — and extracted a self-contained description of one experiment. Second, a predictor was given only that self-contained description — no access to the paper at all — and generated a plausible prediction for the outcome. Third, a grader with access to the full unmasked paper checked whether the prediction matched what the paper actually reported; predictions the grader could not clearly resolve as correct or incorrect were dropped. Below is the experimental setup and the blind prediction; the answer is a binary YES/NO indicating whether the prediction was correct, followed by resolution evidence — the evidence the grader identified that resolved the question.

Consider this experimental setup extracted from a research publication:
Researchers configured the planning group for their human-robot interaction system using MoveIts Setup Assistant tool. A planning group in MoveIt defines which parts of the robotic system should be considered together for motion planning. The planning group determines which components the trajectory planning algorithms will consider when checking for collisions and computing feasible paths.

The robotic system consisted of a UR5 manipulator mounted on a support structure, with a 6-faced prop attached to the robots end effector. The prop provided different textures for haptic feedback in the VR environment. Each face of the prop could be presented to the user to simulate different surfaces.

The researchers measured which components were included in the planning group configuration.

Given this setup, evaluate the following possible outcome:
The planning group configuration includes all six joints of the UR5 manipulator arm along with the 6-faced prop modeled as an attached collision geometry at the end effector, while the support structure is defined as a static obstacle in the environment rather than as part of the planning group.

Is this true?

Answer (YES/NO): NO